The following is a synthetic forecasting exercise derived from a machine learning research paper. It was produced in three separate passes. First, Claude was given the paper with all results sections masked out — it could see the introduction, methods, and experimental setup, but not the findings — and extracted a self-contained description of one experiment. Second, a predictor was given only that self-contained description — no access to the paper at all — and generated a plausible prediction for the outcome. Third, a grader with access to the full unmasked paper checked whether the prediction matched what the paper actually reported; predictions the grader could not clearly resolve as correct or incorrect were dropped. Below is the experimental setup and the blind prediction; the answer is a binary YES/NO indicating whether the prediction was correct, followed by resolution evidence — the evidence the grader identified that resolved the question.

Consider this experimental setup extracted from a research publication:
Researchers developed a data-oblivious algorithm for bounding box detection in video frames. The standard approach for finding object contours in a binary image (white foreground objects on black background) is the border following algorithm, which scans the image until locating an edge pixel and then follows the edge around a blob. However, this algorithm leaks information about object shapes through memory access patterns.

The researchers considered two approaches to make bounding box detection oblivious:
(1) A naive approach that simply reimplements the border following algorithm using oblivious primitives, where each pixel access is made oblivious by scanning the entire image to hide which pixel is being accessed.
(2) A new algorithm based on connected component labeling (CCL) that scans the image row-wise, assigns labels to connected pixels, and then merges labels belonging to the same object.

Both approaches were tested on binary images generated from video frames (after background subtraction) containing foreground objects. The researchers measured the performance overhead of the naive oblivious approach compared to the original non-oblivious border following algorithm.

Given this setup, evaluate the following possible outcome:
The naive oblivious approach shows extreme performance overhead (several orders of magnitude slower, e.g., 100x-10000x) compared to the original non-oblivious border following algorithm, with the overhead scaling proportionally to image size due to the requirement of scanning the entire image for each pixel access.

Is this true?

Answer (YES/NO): YES